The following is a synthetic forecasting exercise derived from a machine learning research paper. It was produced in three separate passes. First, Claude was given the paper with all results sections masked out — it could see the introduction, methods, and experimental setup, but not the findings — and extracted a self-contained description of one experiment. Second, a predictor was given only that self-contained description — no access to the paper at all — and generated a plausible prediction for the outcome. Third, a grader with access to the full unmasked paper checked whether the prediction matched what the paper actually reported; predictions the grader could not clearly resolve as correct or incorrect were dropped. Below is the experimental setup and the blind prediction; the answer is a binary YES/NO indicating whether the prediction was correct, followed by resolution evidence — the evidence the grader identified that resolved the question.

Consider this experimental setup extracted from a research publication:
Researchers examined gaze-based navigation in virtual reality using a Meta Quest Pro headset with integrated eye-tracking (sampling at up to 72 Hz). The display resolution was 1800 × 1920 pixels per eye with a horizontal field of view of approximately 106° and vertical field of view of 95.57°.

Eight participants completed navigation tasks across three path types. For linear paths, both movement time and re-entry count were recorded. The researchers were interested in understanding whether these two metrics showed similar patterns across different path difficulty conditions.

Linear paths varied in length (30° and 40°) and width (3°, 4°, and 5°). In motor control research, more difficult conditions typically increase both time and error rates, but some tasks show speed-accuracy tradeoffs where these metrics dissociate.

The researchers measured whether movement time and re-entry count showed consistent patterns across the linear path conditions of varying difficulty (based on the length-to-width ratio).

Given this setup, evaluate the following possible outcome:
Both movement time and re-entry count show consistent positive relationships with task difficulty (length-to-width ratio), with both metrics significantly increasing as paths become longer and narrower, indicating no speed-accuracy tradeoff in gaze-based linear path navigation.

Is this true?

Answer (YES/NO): NO